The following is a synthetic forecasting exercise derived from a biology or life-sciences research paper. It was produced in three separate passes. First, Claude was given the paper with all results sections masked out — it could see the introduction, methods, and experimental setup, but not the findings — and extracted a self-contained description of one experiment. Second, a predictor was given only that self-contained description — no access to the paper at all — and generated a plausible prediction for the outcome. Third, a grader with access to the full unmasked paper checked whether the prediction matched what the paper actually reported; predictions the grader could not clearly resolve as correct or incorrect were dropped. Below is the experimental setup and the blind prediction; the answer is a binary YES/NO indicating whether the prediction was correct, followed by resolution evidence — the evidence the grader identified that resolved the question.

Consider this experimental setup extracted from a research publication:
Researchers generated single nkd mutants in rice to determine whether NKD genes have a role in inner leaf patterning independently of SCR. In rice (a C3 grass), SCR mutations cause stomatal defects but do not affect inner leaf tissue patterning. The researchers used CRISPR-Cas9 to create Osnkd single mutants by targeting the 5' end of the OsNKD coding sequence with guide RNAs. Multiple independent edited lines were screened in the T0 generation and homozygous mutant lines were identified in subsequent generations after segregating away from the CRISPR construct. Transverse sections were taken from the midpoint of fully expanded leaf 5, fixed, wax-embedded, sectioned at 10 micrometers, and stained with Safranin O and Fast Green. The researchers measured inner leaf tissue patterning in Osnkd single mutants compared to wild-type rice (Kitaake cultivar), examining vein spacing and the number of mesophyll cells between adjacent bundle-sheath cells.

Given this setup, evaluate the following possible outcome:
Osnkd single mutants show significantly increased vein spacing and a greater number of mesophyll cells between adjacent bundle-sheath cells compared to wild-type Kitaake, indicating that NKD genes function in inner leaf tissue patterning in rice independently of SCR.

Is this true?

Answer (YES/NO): NO